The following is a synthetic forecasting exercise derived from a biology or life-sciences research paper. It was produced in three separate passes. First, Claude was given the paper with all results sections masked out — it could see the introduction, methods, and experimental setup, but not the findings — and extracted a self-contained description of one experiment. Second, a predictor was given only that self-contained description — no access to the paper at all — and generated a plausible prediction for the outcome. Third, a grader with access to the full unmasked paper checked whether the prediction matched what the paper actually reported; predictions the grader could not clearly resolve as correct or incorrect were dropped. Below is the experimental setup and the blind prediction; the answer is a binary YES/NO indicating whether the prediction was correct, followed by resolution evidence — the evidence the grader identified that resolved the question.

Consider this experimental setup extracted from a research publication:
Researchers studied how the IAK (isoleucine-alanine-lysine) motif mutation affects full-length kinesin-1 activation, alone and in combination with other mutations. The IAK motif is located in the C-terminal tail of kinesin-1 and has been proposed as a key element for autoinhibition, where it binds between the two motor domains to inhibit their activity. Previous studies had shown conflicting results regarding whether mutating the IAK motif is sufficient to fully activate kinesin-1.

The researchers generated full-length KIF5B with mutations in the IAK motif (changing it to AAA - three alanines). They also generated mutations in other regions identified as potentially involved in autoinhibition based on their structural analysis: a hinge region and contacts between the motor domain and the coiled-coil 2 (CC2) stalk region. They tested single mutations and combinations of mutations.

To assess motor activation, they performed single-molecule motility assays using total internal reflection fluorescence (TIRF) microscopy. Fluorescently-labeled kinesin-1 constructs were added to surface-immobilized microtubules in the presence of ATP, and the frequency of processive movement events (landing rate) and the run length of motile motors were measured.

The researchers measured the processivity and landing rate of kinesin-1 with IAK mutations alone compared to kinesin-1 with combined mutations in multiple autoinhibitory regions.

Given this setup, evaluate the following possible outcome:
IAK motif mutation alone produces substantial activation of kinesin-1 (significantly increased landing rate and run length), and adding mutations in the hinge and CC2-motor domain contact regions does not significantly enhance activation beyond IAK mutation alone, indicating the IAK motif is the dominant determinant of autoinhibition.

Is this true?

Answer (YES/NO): NO